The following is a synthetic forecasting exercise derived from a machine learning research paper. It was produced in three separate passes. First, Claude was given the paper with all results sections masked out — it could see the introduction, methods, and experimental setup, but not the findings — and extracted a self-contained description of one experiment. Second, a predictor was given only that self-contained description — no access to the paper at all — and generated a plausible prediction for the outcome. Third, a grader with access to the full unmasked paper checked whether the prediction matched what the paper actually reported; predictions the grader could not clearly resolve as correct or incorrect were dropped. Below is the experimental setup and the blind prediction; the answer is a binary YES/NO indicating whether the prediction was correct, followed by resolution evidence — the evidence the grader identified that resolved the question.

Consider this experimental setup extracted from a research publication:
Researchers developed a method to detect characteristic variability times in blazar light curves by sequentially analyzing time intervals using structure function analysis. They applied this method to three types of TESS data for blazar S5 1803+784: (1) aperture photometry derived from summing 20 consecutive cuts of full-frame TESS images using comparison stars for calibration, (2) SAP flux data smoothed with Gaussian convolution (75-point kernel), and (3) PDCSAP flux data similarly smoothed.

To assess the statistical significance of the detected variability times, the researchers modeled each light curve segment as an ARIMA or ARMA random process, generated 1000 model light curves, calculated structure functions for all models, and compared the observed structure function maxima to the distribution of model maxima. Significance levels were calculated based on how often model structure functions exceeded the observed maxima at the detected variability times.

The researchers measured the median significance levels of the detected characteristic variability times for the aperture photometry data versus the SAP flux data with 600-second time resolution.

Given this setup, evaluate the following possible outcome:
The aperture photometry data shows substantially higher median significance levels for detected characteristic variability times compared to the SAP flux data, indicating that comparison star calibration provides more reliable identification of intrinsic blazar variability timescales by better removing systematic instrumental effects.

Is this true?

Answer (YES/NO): YES